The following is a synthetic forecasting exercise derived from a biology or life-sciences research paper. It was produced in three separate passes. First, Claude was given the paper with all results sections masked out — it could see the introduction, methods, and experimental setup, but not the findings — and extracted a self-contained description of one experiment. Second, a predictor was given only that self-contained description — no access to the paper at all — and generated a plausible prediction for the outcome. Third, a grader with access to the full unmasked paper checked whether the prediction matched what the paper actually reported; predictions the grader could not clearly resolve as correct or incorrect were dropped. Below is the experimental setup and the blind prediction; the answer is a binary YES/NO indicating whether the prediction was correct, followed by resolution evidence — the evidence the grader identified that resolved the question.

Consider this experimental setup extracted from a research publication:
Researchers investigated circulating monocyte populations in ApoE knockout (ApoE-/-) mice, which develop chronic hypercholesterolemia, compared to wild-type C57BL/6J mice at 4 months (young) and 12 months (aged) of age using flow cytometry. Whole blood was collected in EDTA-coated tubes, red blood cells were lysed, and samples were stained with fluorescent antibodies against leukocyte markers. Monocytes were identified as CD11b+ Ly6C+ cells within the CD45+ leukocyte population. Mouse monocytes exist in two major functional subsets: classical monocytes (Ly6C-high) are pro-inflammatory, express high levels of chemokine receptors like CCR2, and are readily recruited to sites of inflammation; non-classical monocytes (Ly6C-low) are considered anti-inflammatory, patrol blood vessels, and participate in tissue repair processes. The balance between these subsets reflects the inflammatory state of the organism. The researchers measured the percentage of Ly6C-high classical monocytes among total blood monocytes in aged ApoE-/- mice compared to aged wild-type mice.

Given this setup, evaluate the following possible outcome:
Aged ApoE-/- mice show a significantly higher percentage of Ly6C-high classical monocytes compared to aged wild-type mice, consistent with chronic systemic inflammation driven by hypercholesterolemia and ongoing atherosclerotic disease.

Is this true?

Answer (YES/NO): YES